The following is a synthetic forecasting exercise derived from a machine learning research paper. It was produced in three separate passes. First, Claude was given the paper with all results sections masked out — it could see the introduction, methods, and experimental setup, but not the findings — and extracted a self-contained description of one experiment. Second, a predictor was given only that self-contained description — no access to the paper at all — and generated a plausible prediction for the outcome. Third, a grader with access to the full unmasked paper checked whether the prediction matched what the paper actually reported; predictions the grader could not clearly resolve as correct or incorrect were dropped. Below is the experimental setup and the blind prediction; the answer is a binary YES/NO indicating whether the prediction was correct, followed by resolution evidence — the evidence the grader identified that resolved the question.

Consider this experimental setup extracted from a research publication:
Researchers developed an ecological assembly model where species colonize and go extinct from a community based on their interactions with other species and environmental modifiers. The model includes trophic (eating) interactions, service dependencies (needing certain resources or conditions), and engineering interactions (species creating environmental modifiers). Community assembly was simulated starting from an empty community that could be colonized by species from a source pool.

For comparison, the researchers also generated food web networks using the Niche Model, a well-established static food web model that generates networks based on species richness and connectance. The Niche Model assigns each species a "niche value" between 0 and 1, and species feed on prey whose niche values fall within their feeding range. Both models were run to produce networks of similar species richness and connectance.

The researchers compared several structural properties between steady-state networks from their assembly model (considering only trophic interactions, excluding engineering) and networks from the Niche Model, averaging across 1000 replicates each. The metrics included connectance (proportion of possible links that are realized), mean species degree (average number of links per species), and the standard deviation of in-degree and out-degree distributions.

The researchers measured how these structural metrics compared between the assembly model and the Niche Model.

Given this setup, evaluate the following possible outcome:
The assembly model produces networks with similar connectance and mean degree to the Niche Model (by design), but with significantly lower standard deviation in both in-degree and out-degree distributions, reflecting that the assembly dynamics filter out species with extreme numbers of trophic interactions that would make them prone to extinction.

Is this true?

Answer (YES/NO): NO